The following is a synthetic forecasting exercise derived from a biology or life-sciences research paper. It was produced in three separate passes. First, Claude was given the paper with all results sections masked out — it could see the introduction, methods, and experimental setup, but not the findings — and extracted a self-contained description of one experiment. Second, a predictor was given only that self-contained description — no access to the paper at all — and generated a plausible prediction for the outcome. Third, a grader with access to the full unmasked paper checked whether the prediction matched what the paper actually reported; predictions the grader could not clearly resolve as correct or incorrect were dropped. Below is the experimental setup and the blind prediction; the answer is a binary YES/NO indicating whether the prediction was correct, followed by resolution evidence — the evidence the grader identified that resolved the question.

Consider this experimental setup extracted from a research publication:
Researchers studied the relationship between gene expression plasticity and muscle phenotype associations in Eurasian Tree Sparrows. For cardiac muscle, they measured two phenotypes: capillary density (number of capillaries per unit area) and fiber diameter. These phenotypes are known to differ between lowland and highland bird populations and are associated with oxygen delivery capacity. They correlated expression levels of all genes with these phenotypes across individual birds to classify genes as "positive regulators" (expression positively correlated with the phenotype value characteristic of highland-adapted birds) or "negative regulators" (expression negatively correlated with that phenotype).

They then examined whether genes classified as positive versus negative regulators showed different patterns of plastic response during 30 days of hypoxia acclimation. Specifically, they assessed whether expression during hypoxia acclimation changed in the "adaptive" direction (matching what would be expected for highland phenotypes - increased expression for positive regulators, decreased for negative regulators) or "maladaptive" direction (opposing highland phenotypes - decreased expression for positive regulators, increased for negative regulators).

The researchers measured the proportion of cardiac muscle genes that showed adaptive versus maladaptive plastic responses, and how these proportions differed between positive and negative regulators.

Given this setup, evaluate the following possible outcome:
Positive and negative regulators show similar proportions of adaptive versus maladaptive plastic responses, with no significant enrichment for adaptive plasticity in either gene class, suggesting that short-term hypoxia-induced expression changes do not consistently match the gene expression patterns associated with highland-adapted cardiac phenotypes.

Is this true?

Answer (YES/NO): NO